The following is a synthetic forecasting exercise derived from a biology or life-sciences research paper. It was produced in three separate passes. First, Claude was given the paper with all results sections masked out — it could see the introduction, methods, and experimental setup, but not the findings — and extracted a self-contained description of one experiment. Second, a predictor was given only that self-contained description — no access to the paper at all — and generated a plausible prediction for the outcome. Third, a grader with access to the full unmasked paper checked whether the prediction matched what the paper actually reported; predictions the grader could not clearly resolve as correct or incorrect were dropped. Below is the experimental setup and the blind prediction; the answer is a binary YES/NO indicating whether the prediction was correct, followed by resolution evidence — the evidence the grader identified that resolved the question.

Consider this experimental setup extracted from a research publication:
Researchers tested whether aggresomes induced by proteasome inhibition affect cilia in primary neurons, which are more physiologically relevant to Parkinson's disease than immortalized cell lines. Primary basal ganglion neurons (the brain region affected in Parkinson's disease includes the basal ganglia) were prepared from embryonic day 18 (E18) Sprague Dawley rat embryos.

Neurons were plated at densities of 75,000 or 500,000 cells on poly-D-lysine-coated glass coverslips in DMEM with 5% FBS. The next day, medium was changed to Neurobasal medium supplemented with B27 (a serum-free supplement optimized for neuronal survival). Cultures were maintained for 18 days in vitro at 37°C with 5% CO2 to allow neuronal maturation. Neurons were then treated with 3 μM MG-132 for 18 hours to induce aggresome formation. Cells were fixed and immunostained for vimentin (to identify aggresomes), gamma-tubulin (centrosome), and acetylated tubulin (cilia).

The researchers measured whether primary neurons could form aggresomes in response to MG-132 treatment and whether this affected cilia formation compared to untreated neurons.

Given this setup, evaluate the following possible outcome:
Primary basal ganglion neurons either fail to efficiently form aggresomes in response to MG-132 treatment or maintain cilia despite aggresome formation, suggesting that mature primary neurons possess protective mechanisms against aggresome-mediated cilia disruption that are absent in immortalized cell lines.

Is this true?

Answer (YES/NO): NO